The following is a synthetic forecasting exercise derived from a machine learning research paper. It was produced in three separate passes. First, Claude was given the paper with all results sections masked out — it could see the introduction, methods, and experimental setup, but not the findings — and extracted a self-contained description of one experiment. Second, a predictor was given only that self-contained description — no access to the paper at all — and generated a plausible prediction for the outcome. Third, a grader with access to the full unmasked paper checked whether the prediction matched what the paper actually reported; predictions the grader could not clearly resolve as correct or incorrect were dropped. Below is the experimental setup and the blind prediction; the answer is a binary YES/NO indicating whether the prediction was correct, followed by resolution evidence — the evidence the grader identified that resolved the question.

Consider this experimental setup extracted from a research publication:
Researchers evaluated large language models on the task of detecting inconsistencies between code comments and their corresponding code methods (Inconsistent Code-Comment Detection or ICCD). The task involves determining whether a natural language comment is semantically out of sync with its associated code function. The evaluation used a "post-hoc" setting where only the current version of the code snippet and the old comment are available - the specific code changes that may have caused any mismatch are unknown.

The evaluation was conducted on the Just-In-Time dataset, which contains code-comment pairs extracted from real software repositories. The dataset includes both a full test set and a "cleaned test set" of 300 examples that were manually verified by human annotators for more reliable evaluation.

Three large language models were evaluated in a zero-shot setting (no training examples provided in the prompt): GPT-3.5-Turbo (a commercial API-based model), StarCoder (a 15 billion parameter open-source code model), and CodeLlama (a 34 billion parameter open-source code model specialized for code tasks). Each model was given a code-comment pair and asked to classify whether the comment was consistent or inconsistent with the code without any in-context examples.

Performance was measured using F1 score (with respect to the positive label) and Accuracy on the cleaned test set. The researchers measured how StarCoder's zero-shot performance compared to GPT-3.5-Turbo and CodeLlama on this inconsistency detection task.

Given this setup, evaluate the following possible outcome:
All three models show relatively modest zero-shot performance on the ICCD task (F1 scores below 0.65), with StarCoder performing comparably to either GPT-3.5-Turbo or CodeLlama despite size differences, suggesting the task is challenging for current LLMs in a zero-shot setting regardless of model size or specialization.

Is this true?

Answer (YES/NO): NO